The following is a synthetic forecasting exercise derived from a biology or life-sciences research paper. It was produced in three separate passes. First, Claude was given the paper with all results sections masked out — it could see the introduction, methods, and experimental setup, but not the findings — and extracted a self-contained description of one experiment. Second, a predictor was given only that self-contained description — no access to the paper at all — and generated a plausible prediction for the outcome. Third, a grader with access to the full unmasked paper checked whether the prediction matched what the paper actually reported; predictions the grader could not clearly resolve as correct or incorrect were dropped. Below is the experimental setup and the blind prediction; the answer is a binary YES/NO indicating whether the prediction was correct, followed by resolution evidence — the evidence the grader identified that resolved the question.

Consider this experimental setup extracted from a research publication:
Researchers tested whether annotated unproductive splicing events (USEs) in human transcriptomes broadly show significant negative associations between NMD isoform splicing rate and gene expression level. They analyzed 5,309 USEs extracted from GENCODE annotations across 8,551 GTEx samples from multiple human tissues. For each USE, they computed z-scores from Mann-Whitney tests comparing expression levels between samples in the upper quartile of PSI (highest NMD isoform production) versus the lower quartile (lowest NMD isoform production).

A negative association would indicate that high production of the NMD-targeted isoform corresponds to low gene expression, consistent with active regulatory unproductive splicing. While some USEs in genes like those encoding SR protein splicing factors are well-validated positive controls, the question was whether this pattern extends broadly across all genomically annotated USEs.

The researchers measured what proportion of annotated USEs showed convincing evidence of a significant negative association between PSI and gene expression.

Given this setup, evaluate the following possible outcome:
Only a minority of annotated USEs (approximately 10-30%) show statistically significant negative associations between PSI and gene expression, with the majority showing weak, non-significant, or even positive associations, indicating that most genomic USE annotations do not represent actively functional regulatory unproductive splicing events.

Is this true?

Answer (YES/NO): YES